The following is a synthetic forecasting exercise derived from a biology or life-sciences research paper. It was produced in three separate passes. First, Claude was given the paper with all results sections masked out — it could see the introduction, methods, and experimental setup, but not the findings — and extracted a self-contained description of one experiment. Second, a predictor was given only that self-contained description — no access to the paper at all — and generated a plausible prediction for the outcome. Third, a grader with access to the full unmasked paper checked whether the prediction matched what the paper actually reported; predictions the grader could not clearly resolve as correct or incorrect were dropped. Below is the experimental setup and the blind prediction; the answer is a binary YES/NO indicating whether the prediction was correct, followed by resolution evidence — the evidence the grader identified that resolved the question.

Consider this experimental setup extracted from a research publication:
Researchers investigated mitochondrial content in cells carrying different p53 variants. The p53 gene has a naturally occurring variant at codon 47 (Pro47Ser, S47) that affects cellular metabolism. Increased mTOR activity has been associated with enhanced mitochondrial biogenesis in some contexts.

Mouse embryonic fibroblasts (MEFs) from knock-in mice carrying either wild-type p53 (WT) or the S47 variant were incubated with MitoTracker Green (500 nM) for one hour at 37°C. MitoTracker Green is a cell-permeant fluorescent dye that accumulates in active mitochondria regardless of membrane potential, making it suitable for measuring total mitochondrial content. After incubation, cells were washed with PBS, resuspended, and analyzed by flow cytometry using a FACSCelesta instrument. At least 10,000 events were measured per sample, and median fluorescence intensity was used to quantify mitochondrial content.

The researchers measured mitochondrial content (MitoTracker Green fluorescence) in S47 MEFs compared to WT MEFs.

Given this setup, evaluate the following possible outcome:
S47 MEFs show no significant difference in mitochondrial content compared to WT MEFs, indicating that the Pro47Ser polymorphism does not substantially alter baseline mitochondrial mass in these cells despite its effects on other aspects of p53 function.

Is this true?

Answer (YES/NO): YES